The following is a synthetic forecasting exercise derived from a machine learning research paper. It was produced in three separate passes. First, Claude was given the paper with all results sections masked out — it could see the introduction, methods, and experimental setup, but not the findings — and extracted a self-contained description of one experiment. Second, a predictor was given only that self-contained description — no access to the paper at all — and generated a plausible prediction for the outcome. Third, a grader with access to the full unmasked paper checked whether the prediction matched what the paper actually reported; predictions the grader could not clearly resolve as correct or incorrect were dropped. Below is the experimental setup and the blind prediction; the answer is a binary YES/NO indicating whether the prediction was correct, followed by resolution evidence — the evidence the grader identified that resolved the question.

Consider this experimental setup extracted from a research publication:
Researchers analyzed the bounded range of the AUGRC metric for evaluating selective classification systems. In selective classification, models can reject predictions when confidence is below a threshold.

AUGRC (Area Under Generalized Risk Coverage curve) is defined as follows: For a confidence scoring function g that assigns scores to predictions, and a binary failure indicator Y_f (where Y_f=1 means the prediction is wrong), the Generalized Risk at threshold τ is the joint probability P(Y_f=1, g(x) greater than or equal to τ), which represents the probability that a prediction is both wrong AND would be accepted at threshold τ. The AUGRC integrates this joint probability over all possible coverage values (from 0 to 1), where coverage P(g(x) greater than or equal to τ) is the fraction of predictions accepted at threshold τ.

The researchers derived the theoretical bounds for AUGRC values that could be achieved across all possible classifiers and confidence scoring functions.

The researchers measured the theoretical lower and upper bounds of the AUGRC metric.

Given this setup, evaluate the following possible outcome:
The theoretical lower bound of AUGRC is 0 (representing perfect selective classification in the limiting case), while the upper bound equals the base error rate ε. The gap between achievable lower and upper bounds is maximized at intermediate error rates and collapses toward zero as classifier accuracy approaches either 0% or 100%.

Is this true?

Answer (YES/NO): NO